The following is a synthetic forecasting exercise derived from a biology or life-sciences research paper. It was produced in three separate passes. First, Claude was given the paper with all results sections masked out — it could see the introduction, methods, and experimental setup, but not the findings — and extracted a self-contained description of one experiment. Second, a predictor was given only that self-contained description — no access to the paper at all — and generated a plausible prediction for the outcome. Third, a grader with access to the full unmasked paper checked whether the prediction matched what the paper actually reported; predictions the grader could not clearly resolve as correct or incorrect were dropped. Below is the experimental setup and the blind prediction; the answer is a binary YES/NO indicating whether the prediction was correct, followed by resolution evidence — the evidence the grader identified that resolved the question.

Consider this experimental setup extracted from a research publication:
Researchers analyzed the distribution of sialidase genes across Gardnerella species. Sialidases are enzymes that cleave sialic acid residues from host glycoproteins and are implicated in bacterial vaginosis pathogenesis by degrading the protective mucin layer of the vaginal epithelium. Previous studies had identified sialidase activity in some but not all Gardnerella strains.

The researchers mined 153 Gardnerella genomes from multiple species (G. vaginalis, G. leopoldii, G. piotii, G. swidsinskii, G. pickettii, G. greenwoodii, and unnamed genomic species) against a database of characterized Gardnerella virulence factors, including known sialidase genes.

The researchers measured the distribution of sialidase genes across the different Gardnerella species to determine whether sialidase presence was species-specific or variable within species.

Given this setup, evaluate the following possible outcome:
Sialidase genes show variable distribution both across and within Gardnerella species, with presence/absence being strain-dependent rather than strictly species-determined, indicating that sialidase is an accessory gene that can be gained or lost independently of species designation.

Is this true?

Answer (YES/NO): NO